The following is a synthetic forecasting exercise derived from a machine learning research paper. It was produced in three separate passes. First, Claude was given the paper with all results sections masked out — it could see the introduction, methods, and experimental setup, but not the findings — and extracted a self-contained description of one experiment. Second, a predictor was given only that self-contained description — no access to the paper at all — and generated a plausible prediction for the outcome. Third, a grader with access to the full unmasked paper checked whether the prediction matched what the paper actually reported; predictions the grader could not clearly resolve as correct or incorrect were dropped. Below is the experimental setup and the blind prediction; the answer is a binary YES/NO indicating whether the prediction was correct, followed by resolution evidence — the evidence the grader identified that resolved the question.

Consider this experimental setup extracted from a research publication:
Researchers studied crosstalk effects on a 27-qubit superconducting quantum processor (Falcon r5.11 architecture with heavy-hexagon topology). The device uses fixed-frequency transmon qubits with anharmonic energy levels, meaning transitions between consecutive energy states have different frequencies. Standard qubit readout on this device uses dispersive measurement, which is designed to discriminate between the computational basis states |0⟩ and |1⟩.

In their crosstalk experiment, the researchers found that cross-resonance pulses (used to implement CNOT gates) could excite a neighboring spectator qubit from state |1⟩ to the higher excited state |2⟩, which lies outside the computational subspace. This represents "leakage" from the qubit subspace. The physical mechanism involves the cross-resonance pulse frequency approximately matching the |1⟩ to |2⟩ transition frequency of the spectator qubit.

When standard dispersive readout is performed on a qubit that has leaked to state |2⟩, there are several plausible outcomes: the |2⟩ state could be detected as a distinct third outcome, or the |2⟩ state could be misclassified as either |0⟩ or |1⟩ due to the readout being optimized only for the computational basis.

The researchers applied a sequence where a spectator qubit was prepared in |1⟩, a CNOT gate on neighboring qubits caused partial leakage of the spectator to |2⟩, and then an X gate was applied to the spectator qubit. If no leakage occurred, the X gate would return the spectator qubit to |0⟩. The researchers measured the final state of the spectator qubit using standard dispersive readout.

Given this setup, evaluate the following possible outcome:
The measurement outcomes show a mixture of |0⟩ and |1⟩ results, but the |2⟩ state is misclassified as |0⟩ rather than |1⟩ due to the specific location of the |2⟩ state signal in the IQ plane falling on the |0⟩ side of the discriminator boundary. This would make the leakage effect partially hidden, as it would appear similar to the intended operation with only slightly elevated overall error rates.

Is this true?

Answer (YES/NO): NO